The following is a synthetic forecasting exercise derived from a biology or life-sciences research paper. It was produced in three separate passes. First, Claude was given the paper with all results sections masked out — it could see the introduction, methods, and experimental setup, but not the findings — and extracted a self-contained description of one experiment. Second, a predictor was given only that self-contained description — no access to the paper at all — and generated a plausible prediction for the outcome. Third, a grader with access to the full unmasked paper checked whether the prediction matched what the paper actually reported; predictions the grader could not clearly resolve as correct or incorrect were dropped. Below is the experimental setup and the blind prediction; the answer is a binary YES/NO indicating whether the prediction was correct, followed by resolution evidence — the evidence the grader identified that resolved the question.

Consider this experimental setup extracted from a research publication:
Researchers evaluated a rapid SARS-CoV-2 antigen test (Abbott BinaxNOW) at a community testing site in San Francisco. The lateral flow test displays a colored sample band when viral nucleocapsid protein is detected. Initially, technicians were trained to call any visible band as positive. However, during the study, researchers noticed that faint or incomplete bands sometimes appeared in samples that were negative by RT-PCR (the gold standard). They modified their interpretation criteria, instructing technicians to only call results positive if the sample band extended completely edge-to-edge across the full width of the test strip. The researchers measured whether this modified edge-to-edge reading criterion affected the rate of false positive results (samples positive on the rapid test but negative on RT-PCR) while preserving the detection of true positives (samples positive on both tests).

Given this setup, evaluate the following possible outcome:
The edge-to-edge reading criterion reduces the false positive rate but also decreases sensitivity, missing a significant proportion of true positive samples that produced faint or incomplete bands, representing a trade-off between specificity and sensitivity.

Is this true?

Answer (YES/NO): NO